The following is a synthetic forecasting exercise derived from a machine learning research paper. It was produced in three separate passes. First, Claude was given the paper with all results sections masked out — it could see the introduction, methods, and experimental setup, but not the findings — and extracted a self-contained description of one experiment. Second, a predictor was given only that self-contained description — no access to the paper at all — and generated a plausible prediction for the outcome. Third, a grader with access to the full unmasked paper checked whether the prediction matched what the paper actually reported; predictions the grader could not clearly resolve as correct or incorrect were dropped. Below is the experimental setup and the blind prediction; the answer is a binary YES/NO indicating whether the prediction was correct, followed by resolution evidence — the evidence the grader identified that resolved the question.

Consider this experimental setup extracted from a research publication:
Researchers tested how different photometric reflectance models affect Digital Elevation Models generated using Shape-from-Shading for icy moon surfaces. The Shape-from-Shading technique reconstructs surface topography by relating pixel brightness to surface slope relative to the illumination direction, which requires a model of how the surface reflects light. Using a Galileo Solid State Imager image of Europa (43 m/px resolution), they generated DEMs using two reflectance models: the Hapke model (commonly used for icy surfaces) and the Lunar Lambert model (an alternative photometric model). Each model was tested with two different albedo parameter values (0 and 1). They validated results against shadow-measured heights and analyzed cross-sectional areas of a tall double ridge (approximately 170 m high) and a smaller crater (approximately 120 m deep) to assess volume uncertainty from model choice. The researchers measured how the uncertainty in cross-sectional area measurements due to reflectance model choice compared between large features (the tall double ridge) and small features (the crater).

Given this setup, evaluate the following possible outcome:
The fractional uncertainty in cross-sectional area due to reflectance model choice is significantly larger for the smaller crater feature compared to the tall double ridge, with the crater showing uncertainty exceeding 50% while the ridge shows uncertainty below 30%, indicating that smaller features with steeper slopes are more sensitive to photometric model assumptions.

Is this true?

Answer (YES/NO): NO